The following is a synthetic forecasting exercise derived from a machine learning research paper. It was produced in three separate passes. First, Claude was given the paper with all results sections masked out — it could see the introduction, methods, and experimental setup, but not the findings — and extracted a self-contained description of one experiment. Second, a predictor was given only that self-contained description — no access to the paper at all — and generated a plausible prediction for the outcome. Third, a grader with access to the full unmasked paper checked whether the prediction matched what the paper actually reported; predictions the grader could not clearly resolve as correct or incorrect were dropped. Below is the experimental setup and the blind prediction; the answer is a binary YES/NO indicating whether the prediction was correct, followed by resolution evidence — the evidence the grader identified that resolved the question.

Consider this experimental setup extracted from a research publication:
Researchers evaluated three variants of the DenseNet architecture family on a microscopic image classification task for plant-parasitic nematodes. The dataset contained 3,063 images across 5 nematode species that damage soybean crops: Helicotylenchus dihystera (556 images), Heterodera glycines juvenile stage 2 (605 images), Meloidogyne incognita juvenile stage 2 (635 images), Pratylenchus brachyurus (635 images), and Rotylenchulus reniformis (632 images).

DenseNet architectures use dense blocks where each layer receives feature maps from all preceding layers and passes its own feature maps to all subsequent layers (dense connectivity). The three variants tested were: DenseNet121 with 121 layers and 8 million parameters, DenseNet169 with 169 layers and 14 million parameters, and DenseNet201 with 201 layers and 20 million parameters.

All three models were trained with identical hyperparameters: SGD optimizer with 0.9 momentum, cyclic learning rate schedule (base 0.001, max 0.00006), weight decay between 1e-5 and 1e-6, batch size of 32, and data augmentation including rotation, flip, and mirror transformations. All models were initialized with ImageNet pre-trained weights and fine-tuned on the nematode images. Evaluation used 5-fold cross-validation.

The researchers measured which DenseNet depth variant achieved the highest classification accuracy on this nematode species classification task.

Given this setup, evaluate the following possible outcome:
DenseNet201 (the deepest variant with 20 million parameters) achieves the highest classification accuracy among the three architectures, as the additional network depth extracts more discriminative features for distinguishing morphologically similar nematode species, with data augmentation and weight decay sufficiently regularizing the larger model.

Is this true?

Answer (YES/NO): YES